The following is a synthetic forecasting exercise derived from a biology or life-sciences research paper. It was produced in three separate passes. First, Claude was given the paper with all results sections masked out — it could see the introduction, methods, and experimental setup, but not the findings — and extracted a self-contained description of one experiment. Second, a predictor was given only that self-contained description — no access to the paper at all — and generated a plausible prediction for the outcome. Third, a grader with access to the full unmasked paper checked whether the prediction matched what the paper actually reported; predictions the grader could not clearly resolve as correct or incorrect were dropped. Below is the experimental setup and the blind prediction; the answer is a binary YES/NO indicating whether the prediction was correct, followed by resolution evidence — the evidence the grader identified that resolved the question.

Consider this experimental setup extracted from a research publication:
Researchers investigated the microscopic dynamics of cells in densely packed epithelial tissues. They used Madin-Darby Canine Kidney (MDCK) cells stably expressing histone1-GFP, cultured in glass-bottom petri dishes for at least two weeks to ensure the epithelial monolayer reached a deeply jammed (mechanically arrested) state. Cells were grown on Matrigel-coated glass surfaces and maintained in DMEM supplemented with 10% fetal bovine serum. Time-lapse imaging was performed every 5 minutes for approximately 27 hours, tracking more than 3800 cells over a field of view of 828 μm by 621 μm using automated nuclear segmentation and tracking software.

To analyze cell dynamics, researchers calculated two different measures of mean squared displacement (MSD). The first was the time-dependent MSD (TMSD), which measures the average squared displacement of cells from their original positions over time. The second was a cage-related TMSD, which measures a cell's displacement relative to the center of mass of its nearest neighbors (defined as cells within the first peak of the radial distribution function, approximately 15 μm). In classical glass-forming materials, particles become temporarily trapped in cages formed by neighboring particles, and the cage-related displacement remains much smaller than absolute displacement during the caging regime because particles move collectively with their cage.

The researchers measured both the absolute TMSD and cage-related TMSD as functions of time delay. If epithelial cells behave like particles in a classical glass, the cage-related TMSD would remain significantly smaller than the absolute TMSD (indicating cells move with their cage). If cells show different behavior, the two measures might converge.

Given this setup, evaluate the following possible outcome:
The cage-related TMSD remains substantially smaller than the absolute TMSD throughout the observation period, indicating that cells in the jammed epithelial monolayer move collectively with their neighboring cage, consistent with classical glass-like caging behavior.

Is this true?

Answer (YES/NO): NO